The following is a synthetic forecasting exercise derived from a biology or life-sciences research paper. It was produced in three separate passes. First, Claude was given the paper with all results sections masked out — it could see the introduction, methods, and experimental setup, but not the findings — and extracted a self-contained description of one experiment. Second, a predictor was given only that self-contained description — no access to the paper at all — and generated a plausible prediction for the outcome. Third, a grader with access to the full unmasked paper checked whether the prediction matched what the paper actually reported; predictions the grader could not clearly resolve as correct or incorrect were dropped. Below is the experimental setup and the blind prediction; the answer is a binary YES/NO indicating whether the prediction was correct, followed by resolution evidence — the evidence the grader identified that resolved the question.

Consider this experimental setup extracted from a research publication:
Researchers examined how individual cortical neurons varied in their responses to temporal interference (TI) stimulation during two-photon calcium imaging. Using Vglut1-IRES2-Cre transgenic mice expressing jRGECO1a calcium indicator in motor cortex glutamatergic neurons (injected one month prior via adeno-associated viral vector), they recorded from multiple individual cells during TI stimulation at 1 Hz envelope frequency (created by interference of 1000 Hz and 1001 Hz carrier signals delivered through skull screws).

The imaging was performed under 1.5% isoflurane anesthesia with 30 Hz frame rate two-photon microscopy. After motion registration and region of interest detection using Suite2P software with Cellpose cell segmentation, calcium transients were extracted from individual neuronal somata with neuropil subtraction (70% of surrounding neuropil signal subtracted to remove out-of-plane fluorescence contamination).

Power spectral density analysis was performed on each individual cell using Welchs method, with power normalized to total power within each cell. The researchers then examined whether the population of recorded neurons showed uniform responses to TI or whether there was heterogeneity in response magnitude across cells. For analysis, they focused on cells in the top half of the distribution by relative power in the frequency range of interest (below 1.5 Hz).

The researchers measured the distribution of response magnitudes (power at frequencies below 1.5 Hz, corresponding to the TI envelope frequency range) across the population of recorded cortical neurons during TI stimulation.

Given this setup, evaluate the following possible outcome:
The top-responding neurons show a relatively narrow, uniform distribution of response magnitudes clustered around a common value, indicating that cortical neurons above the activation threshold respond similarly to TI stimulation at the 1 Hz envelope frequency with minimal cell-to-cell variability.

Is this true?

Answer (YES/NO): NO